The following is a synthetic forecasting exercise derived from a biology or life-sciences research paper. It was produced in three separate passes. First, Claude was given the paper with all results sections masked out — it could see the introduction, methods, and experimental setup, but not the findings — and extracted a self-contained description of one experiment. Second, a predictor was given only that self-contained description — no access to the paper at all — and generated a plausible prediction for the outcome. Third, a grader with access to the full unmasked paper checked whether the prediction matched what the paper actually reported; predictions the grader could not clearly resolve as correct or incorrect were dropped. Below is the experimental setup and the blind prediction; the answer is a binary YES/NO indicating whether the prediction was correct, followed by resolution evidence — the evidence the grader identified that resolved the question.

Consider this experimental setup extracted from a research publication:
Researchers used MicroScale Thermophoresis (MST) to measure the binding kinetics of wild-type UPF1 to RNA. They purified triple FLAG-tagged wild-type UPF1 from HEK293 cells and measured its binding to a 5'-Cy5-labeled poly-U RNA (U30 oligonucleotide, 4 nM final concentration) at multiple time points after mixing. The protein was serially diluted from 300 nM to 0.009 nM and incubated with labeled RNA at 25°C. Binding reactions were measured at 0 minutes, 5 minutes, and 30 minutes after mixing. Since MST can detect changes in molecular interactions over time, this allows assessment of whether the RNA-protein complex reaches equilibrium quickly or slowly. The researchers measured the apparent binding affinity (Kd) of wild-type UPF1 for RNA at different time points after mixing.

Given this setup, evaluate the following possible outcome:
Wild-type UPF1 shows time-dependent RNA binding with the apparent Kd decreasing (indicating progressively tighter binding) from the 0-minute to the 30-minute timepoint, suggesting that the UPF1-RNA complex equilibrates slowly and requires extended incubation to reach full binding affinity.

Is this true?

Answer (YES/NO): YES